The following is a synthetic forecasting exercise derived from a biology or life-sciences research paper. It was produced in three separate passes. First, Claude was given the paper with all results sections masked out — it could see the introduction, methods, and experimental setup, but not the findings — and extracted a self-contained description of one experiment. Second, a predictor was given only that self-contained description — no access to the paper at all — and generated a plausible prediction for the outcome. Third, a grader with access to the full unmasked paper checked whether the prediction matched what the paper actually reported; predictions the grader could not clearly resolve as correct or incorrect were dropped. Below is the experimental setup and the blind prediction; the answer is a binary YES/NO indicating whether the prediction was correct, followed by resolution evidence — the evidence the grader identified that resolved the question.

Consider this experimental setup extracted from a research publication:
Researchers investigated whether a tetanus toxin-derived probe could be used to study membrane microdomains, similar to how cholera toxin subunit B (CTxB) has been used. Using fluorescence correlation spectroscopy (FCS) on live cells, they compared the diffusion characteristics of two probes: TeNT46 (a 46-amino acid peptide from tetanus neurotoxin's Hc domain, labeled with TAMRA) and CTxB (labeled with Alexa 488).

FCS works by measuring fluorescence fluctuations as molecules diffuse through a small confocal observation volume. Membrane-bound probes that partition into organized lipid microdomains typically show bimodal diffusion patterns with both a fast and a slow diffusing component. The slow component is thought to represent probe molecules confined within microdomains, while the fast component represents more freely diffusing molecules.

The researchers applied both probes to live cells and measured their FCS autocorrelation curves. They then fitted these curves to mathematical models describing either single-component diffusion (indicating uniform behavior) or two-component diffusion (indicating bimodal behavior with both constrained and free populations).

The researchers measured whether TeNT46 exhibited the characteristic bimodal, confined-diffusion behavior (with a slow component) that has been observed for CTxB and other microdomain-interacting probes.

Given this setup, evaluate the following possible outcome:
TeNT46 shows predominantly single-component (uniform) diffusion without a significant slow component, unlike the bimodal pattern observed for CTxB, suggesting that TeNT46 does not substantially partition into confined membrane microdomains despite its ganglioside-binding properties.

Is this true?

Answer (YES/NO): NO